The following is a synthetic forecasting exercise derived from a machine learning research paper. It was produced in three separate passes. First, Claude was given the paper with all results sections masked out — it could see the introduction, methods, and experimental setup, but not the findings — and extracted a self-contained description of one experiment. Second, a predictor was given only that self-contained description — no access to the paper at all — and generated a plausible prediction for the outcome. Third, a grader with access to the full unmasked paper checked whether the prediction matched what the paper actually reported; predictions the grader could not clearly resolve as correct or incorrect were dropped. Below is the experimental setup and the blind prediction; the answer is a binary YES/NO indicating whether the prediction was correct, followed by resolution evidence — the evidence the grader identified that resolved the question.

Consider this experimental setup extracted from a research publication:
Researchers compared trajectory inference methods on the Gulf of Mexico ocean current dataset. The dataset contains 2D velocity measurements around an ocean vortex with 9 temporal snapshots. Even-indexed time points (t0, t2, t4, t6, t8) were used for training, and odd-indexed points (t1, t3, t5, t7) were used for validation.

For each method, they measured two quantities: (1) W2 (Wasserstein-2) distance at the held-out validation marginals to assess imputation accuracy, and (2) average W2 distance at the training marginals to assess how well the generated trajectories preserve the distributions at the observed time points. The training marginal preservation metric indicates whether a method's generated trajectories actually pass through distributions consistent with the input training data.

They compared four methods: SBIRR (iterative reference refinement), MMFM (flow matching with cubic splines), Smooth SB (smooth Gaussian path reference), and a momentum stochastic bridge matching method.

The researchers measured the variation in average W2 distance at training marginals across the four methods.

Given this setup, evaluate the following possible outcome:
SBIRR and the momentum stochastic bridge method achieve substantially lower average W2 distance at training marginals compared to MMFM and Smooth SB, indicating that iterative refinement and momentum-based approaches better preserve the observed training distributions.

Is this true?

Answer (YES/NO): NO